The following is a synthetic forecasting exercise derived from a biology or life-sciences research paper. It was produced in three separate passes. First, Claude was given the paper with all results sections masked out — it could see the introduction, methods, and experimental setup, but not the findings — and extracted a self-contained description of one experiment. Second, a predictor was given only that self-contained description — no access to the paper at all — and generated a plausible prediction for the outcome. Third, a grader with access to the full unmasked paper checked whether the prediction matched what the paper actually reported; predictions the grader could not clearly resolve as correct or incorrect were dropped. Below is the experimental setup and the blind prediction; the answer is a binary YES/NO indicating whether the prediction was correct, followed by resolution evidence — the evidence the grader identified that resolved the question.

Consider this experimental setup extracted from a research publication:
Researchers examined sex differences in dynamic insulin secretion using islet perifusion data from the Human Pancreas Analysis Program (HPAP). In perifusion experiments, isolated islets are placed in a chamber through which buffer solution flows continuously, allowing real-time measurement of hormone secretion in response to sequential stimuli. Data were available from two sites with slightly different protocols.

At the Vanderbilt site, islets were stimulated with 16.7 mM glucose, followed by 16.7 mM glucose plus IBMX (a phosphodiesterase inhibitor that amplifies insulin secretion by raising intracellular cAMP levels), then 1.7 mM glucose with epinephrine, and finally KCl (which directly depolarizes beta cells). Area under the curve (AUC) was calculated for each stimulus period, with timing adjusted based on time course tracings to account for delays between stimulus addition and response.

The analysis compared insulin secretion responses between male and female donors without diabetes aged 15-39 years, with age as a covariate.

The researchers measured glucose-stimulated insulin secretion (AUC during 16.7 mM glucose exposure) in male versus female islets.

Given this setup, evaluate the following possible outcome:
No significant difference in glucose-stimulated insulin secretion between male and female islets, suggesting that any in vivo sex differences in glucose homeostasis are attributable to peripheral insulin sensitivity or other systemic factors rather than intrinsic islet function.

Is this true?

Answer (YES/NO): YES